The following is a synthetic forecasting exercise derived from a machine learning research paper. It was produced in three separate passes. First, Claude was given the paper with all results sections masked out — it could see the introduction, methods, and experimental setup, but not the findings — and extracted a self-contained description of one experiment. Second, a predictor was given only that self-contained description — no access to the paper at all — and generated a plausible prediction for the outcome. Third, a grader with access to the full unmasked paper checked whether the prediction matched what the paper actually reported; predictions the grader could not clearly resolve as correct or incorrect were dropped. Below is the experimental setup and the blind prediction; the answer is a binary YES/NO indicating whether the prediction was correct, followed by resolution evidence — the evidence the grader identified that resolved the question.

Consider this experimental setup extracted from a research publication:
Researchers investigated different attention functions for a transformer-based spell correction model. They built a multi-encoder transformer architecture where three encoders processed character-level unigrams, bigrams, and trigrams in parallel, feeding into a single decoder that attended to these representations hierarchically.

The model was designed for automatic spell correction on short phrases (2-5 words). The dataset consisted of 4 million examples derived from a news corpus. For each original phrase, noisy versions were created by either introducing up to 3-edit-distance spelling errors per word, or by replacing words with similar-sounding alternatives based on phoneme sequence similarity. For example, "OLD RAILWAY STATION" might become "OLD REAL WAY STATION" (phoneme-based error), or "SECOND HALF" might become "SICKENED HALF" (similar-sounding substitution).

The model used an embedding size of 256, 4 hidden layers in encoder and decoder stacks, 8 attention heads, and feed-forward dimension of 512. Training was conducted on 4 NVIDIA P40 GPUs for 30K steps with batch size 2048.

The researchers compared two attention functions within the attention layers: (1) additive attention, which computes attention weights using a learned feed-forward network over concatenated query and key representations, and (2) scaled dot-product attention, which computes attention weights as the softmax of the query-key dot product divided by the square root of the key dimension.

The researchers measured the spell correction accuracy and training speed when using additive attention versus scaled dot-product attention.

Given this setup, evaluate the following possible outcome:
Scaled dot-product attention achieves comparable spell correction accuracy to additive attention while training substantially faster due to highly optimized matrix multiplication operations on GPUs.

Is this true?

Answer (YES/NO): YES